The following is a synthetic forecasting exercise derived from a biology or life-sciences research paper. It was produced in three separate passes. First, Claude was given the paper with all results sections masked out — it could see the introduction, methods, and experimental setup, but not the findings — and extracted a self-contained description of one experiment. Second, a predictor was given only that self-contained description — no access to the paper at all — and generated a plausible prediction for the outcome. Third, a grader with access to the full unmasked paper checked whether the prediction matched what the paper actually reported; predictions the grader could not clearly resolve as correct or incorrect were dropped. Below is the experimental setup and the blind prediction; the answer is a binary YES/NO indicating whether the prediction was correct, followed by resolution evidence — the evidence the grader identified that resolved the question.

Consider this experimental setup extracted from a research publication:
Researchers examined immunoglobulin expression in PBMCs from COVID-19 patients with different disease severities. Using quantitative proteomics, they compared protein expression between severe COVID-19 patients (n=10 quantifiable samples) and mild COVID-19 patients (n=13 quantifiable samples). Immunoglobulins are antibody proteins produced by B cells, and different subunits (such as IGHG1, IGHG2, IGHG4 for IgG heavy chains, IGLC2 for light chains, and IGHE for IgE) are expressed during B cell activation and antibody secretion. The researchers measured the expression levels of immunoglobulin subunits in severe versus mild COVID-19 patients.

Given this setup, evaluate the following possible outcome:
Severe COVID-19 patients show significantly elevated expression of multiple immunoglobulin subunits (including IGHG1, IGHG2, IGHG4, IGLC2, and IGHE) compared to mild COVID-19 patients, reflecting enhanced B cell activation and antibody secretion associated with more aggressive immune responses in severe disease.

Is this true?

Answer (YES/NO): NO